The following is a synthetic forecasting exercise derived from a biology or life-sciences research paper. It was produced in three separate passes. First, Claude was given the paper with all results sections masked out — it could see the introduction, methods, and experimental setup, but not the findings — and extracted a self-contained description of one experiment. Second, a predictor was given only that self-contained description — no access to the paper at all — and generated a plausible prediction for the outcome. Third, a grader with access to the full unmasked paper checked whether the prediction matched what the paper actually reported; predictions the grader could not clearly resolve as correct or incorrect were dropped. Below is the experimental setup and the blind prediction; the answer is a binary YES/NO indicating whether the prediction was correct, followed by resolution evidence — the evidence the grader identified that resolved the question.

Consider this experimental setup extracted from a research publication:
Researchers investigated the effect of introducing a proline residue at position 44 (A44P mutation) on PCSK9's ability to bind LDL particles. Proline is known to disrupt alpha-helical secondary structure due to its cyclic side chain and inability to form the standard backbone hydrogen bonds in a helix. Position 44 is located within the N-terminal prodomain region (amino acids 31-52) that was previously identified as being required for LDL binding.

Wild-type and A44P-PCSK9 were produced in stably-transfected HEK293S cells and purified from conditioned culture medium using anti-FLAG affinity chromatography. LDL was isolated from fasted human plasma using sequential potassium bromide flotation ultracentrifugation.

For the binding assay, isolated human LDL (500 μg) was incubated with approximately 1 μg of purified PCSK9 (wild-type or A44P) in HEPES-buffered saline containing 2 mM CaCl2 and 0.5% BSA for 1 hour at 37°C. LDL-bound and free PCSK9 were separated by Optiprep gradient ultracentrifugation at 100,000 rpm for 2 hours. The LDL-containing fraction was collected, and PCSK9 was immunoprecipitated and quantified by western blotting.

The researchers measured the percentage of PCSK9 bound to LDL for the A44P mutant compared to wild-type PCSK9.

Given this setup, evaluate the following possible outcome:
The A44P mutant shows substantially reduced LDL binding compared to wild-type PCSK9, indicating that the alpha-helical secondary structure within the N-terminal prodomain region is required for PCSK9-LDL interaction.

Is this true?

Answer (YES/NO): YES